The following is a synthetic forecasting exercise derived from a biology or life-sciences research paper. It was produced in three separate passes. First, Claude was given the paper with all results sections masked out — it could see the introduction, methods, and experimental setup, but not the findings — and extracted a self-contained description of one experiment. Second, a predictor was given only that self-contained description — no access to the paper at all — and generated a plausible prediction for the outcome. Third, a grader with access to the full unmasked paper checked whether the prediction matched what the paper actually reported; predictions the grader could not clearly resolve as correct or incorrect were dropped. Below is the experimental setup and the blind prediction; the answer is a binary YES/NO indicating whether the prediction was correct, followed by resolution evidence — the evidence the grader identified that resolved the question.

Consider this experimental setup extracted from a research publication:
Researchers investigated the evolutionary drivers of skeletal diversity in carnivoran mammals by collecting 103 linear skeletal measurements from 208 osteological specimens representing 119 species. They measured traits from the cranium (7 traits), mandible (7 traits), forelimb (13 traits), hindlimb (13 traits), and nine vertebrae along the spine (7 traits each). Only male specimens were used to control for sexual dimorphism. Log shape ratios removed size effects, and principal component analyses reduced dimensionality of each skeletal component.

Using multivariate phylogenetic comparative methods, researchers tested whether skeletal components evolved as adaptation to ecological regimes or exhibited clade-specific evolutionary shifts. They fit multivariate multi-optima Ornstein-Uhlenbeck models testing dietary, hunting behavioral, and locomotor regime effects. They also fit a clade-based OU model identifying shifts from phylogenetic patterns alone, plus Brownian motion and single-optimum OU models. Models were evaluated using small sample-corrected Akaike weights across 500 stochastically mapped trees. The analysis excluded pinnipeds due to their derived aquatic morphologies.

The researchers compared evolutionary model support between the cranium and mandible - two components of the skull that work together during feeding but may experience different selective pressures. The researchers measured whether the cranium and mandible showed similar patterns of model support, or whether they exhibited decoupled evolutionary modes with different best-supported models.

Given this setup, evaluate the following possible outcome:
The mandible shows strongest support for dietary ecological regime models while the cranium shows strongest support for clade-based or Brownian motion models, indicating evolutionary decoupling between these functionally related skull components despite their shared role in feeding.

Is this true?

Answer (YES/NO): YES